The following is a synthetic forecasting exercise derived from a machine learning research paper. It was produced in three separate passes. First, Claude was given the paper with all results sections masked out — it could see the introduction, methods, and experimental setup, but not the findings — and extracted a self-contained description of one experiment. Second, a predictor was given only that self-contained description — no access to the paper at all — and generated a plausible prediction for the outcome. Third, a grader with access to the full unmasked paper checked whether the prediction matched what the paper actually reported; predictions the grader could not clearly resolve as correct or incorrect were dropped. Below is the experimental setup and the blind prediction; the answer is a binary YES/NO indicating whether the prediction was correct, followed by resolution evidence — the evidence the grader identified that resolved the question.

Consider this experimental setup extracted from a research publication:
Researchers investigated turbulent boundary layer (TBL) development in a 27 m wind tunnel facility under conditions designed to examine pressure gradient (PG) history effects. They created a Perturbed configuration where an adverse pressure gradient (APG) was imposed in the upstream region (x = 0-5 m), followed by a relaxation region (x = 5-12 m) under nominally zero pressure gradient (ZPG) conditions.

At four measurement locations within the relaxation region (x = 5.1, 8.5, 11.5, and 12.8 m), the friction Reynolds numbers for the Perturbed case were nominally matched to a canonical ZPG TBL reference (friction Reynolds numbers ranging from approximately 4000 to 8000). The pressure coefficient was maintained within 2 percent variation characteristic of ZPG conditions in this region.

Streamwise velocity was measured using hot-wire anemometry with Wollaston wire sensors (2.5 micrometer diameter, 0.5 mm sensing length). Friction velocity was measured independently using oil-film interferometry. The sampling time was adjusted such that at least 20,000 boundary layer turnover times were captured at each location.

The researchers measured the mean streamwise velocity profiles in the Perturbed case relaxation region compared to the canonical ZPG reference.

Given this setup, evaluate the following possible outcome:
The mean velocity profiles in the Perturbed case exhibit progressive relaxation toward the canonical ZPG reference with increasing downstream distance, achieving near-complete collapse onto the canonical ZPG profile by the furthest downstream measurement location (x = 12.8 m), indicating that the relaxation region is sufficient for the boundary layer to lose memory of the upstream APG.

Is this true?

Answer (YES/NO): YES